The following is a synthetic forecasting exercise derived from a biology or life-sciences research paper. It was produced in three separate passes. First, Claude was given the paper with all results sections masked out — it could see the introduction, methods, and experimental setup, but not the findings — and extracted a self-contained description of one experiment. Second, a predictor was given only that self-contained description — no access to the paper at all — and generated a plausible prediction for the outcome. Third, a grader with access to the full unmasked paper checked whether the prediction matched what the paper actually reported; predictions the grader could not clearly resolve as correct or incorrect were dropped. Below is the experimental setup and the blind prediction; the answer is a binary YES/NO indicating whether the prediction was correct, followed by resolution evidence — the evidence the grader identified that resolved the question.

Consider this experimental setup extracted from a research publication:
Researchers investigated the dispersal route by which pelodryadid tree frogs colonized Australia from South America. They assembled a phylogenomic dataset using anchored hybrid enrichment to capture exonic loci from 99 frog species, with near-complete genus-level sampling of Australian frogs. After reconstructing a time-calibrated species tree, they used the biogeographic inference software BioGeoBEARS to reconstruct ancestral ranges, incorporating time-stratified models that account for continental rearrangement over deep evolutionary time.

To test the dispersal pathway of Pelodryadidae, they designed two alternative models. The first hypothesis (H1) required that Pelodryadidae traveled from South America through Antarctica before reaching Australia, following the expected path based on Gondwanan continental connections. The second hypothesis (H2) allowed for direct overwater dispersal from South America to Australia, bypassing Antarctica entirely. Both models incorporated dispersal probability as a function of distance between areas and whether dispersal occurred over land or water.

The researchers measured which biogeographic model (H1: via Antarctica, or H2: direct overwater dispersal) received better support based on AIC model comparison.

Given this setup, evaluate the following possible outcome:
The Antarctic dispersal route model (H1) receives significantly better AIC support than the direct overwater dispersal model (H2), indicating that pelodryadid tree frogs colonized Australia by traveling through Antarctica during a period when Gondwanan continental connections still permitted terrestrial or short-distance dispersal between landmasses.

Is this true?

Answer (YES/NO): YES